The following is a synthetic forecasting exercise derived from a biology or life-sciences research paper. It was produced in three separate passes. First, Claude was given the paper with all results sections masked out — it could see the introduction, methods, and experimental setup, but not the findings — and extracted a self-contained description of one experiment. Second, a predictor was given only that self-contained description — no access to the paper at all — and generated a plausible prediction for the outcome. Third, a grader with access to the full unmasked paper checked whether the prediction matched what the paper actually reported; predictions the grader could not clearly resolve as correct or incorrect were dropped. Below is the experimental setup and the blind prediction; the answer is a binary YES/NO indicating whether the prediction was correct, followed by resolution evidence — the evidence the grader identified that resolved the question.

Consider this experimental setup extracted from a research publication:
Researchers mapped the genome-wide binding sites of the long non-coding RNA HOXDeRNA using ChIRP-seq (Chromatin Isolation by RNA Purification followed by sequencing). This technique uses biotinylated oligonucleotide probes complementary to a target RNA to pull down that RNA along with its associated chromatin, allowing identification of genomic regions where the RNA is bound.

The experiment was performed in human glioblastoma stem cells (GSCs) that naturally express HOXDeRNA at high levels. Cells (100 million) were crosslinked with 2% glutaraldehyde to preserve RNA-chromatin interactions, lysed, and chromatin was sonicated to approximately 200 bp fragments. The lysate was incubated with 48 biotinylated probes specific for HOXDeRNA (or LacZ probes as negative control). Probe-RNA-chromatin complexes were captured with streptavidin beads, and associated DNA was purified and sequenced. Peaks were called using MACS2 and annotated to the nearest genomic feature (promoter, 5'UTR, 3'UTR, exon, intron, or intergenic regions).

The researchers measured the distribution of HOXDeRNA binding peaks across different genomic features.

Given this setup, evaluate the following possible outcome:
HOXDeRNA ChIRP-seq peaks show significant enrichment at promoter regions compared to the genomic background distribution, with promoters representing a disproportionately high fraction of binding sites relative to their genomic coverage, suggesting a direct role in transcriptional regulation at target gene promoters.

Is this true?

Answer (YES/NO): YES